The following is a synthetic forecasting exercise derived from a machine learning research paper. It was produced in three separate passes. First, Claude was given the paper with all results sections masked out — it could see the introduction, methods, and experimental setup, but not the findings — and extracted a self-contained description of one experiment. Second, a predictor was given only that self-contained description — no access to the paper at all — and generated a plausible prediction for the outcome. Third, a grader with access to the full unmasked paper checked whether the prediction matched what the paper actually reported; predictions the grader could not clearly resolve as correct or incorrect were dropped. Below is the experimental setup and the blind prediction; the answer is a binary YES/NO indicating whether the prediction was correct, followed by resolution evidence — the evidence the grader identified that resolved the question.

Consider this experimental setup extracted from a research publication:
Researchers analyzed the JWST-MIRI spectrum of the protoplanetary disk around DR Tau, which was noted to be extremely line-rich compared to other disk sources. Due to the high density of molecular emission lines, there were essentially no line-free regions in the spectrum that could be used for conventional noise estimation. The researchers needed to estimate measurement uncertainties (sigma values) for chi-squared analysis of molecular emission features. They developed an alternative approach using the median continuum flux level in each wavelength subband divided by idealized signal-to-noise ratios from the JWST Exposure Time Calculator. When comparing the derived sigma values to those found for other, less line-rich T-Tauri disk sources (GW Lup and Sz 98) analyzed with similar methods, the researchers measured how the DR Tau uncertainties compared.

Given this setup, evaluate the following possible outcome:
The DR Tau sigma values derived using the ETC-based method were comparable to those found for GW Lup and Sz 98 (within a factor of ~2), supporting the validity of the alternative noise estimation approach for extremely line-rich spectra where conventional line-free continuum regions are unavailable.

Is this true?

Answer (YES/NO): NO